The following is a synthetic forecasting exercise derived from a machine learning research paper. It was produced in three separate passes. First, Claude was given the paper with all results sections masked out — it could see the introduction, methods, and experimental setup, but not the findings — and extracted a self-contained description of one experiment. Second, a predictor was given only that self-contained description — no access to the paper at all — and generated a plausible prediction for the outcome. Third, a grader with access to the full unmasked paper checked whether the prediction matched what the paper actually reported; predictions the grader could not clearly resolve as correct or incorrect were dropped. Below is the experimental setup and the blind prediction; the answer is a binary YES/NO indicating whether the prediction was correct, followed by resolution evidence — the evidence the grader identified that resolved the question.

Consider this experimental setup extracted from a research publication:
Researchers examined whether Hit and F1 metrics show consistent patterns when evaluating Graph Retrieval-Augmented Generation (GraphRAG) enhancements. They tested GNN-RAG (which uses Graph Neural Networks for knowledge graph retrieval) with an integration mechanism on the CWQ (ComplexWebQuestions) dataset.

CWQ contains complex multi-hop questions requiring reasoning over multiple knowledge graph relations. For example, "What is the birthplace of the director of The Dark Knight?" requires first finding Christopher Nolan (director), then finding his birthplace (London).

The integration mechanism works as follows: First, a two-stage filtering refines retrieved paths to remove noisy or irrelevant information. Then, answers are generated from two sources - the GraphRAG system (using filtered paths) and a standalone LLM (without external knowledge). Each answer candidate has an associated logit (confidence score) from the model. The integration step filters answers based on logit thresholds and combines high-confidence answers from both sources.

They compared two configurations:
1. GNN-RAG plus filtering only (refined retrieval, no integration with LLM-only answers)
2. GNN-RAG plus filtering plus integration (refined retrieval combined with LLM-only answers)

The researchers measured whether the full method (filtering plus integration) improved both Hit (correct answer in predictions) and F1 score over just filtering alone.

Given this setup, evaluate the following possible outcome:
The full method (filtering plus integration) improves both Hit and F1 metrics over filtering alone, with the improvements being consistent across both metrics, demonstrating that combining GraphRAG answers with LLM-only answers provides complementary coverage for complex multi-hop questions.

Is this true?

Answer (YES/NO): NO